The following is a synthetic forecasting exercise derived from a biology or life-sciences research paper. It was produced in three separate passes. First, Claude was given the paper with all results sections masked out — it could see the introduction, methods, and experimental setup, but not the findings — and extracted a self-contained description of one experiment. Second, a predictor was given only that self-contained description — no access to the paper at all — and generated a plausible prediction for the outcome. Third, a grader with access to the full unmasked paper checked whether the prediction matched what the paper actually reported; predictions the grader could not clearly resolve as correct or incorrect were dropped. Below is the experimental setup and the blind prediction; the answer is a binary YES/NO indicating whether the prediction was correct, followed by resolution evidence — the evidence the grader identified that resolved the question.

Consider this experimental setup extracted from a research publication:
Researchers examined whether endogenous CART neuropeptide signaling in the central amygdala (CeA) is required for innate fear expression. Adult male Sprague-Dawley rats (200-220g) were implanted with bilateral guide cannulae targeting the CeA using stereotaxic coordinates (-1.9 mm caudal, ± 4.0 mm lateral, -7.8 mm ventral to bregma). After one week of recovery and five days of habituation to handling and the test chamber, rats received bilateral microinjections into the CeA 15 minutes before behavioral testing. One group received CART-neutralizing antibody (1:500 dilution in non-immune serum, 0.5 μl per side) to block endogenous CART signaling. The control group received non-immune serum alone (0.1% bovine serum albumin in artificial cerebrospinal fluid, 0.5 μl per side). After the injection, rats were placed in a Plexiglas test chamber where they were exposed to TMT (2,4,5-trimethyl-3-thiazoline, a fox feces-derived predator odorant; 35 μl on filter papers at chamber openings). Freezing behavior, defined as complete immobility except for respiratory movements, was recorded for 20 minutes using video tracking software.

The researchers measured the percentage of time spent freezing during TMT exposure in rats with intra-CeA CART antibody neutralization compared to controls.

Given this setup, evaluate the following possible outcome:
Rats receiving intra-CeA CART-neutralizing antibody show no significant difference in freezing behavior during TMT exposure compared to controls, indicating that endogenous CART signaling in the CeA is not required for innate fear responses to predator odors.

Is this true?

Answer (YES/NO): NO